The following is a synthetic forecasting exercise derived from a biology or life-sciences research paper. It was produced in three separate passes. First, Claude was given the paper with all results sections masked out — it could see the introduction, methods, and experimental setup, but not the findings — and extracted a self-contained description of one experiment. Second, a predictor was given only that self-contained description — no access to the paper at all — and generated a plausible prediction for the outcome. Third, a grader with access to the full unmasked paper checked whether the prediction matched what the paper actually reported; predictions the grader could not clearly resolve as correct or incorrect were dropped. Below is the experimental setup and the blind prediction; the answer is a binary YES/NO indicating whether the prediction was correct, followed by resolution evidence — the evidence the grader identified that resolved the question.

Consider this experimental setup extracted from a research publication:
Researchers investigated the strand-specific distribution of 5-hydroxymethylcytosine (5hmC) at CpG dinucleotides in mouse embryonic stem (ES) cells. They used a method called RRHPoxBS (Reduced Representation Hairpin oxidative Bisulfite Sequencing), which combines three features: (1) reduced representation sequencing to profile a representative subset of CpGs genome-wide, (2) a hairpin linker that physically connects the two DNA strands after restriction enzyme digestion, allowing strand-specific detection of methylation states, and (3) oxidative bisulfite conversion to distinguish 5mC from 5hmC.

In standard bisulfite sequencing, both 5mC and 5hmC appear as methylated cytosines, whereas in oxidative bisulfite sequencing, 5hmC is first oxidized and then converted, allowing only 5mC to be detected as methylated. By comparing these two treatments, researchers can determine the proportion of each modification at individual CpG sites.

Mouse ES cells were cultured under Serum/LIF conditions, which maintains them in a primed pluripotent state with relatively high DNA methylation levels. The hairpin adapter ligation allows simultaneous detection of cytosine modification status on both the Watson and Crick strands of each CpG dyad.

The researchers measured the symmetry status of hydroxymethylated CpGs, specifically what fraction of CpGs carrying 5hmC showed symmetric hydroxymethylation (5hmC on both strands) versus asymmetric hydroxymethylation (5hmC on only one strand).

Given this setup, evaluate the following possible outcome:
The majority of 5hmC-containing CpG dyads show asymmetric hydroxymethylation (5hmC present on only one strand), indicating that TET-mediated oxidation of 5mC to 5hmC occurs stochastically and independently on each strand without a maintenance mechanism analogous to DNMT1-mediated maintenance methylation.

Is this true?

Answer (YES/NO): YES